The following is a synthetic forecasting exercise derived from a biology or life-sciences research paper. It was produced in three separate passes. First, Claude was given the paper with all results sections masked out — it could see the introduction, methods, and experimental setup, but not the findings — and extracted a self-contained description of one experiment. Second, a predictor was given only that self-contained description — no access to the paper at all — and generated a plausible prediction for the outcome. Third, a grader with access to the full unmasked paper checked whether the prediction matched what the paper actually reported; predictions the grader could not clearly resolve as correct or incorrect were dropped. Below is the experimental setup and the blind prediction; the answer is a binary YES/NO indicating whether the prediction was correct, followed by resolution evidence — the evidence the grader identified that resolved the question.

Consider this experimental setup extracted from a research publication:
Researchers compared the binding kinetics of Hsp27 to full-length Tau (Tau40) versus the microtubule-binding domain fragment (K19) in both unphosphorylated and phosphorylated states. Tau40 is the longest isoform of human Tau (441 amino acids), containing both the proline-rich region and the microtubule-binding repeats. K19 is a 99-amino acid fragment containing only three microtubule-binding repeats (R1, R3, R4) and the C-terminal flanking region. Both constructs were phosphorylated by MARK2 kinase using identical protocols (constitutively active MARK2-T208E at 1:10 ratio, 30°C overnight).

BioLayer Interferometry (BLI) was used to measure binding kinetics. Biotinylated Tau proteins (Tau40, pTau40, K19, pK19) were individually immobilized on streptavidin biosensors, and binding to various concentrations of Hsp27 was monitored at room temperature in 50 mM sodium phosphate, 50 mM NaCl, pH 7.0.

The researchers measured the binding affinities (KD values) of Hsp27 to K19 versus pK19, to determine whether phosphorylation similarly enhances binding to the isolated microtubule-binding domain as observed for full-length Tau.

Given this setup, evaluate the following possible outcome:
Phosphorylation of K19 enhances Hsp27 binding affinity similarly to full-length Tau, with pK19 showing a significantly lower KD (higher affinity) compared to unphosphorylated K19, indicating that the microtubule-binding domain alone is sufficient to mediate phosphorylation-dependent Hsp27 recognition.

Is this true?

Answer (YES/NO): YES